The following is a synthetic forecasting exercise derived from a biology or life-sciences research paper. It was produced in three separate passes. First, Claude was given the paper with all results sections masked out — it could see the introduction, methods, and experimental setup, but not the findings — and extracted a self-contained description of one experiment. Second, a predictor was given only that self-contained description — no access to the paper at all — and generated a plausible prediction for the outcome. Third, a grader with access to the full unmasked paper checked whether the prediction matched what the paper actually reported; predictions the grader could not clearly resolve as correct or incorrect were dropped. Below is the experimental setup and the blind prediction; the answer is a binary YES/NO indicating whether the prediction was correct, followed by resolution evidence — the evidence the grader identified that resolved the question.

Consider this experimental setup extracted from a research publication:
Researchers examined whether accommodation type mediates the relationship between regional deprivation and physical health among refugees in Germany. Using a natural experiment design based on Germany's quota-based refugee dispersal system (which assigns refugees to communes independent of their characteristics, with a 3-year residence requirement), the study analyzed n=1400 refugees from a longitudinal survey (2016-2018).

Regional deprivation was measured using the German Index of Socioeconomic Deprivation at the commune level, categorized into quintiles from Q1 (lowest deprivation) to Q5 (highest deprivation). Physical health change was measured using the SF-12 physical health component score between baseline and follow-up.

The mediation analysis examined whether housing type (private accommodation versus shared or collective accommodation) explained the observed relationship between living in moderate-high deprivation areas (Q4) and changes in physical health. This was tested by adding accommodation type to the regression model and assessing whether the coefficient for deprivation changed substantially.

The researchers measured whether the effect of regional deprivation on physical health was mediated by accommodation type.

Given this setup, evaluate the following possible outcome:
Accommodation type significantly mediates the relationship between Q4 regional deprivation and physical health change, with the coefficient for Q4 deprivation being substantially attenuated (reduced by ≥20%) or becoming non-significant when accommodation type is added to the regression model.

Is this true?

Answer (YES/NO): NO